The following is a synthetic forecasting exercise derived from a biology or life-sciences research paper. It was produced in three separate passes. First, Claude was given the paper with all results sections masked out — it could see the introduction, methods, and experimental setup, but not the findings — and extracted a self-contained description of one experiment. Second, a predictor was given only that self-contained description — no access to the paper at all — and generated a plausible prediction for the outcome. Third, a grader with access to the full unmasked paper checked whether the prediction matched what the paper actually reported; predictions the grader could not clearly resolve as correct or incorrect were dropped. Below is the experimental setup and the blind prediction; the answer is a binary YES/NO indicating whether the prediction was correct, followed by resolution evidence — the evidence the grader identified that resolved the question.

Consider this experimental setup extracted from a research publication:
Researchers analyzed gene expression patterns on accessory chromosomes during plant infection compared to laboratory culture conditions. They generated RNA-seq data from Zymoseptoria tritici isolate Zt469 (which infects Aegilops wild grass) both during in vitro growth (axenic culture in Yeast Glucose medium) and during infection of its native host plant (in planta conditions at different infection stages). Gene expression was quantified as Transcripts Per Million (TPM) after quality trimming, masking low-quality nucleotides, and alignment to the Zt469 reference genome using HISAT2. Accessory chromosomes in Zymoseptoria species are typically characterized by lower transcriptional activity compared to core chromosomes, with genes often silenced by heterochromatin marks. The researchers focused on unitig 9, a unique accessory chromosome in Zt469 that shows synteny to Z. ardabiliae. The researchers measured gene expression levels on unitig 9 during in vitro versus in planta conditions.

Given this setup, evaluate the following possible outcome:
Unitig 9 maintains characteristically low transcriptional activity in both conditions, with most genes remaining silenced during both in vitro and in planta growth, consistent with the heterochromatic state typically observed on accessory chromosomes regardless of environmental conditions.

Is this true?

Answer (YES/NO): NO